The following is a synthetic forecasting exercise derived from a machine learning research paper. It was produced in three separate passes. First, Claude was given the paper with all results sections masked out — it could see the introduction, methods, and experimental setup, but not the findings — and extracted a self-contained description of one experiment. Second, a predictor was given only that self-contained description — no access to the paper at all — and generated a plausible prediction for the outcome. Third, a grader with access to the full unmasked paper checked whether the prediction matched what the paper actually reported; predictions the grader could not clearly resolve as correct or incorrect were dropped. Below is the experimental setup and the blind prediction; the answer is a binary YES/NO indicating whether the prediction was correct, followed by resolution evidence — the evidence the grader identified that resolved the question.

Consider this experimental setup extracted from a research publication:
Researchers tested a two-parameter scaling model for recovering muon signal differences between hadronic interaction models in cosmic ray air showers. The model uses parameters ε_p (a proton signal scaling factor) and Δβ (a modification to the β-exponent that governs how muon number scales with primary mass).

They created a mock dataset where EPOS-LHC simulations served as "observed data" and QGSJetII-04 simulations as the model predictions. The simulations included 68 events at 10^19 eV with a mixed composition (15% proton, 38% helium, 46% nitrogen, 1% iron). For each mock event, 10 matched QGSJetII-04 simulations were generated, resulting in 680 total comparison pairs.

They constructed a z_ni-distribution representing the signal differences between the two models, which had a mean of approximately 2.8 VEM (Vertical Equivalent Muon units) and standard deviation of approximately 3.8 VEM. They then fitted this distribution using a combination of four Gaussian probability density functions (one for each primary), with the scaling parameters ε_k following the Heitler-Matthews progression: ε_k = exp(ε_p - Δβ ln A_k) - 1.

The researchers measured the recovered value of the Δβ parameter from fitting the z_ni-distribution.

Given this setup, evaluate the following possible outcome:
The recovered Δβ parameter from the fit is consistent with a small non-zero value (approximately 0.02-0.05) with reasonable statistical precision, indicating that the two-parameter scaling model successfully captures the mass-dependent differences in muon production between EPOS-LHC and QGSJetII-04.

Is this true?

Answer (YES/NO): NO